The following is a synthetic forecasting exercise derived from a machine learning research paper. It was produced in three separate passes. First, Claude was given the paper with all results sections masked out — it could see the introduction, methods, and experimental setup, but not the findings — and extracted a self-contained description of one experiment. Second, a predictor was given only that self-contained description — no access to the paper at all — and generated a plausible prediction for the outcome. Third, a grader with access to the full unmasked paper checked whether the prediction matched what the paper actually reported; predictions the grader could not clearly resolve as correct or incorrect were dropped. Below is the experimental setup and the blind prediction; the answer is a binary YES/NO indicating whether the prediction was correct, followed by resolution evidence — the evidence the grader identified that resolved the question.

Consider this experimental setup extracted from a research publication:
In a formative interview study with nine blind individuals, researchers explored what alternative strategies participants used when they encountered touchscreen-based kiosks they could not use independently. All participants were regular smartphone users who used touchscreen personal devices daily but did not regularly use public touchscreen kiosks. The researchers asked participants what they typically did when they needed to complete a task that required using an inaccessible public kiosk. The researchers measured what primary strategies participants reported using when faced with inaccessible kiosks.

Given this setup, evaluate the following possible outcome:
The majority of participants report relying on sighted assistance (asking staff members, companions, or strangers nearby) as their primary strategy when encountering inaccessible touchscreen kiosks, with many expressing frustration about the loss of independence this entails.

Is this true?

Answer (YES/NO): NO